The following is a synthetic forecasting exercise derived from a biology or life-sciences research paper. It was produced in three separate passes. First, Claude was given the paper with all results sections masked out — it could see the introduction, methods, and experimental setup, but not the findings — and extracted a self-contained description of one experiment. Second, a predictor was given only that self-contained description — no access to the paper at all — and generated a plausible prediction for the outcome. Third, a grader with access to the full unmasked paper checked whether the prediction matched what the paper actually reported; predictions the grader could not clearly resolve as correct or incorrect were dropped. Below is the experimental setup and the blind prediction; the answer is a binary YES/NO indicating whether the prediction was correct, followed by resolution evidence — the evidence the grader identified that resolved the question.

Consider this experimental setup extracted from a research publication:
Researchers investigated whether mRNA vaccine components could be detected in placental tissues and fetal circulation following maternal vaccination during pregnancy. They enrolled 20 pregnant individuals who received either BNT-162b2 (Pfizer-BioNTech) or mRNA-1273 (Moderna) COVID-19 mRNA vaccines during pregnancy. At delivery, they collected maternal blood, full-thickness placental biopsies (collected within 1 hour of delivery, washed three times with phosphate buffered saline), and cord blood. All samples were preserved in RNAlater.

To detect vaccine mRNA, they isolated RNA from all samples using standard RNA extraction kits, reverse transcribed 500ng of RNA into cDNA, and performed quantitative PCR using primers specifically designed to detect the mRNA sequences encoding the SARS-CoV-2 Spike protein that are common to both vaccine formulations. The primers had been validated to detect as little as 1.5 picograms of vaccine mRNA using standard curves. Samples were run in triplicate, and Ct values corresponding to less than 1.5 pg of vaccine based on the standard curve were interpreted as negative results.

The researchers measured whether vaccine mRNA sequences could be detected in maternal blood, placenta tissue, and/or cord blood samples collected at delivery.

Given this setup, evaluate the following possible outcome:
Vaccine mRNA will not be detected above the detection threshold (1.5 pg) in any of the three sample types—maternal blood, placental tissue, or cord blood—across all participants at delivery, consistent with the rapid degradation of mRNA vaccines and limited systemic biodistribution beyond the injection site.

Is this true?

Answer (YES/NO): YES